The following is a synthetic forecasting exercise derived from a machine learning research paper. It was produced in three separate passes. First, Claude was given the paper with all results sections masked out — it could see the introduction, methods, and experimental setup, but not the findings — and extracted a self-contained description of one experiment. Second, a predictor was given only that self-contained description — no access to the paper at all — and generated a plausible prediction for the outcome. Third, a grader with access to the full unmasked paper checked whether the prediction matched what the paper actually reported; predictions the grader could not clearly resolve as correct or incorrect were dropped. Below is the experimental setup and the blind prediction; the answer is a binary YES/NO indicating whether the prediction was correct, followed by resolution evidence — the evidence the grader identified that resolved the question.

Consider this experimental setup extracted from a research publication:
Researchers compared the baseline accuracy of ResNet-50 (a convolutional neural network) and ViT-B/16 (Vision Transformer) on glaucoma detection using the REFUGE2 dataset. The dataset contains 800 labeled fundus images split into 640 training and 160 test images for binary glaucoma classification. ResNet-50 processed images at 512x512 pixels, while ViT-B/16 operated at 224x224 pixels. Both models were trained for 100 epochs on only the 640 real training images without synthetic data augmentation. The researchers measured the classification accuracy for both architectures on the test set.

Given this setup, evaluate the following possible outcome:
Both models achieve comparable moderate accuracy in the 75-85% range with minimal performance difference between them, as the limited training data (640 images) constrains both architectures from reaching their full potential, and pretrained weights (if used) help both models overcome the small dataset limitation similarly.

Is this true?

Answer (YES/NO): NO